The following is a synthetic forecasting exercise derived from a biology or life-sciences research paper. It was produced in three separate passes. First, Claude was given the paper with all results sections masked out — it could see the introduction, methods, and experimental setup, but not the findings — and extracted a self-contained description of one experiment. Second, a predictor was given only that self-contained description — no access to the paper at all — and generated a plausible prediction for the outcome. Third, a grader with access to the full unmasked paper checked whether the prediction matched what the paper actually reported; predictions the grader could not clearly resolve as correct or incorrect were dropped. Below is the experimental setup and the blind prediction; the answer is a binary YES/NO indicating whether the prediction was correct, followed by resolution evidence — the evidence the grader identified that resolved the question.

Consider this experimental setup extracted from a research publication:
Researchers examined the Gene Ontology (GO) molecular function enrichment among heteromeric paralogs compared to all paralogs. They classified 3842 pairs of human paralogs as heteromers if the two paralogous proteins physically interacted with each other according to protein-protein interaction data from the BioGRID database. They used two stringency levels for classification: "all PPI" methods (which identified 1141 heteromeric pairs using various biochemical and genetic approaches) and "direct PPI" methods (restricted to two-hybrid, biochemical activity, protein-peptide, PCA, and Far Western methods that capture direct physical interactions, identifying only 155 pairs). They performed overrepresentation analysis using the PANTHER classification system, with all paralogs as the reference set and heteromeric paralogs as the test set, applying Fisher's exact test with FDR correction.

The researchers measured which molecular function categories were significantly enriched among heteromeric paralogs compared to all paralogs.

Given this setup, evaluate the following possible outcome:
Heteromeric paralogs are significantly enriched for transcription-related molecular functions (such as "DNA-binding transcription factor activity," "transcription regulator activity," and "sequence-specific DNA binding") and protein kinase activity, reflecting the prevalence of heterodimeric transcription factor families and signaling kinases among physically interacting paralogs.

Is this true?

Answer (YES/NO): YES